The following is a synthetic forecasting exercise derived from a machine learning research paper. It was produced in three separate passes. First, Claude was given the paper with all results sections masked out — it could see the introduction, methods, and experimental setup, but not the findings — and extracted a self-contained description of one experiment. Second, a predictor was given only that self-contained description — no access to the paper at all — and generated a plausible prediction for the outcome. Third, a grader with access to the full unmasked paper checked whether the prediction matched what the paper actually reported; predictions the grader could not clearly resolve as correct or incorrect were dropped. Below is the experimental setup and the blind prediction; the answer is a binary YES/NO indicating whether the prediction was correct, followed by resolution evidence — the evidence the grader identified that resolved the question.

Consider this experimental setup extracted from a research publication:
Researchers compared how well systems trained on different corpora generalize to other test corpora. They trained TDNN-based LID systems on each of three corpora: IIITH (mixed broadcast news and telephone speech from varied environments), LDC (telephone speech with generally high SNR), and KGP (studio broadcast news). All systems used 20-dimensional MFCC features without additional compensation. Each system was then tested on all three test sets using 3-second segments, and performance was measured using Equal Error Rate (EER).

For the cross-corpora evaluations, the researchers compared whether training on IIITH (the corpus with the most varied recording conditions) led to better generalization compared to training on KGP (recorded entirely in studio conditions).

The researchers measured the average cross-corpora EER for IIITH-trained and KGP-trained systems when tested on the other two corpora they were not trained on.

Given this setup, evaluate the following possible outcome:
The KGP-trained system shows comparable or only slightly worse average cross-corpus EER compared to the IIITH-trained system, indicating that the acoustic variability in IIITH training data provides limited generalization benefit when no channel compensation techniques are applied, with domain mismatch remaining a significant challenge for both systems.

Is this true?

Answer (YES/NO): NO